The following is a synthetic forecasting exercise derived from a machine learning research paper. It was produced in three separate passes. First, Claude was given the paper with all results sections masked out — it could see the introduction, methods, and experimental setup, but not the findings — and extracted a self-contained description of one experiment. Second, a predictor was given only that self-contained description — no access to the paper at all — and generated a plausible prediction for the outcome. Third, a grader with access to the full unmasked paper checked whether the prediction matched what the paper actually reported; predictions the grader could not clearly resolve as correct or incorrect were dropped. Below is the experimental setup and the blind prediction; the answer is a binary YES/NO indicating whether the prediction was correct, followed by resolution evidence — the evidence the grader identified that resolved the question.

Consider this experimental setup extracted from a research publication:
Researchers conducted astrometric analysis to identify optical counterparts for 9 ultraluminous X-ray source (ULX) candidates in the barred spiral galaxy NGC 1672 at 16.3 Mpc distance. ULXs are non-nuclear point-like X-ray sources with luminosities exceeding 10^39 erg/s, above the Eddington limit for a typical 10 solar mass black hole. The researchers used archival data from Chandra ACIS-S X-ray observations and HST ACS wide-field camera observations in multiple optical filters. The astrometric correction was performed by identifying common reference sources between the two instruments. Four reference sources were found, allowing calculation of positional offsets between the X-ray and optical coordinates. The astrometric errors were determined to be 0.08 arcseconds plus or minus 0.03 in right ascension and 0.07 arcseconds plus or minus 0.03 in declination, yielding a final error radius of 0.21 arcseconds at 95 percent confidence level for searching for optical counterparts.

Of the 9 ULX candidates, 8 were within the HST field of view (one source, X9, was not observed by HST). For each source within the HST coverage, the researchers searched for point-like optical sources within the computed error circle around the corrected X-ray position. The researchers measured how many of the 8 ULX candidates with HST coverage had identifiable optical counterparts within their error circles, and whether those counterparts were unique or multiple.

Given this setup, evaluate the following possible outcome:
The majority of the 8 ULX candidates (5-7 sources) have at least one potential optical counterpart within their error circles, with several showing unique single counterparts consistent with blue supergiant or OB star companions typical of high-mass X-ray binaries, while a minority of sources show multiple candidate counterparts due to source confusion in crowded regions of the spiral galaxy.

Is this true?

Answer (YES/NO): NO